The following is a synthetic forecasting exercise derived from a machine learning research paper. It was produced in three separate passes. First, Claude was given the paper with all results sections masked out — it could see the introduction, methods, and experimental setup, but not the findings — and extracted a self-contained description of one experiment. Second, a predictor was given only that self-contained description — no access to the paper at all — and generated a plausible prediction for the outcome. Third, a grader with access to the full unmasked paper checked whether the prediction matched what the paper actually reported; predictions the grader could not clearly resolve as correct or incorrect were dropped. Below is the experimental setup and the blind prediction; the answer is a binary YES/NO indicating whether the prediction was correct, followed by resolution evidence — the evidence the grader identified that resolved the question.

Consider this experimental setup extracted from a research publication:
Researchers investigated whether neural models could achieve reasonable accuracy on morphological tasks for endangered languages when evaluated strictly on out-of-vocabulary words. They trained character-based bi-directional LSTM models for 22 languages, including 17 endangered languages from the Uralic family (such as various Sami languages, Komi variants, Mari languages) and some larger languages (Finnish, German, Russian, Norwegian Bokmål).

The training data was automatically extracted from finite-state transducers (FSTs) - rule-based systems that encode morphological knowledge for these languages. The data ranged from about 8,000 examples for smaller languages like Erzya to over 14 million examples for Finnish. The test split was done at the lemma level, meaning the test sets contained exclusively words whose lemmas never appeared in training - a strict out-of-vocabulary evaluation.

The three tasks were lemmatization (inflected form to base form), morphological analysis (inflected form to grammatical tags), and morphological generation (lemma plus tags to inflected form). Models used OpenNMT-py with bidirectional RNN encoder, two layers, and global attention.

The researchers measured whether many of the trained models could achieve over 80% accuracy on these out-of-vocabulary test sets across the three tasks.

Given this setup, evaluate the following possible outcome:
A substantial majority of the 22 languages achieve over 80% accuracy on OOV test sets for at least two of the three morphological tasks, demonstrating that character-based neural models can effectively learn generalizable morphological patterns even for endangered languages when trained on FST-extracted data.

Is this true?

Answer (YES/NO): NO